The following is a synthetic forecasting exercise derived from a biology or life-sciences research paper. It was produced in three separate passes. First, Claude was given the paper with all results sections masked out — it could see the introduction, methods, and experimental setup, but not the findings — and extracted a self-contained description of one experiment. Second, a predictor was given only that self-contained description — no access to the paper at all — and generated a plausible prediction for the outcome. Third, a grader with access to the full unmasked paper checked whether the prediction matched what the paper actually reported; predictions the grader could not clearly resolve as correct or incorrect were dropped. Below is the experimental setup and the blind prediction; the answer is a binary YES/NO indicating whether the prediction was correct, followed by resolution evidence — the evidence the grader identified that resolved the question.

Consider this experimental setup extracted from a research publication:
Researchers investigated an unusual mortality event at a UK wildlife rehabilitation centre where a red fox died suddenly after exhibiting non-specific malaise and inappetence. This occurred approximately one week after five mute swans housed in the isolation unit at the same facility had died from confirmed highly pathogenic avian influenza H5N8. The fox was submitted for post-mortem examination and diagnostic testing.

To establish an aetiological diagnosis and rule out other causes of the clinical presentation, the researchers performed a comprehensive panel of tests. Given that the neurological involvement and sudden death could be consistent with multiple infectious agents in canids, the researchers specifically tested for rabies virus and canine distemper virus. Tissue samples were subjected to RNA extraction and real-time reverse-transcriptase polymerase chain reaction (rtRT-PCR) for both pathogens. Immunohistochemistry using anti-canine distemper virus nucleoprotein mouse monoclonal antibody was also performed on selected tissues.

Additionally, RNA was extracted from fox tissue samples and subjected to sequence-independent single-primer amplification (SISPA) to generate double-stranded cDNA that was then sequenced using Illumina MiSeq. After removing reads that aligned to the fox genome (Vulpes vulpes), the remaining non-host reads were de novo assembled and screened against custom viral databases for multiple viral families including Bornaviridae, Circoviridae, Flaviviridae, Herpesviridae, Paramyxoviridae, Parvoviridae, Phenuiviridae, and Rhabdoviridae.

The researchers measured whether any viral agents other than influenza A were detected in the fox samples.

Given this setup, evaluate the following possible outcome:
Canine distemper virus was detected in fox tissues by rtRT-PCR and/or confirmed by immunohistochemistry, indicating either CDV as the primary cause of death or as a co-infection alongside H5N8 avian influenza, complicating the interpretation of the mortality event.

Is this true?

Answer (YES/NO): NO